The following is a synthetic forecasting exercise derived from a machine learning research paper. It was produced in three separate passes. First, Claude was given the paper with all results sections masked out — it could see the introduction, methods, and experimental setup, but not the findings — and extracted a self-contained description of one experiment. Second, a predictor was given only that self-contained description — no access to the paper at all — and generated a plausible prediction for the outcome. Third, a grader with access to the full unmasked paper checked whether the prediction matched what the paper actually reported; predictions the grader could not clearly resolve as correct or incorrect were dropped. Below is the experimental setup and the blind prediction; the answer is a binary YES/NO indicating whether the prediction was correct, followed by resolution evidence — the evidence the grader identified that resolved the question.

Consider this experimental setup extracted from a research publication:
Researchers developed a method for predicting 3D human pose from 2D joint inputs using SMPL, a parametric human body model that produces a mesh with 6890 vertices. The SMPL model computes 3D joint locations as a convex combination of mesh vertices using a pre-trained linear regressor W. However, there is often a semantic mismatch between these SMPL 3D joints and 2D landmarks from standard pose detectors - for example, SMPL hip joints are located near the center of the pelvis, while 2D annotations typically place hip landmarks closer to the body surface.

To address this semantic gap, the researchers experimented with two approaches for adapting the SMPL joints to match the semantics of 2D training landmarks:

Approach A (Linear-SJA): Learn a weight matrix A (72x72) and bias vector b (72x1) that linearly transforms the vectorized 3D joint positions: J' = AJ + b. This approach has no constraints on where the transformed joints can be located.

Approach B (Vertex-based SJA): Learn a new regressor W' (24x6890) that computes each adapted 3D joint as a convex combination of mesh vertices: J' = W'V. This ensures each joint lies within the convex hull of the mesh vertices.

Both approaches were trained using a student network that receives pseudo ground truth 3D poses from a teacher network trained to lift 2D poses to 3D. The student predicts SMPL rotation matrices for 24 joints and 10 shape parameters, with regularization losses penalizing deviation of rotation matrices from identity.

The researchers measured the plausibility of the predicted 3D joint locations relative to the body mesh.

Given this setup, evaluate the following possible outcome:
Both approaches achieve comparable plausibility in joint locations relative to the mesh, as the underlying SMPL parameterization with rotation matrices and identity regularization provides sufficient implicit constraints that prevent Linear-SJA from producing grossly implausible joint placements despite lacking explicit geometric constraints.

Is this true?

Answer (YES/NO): NO